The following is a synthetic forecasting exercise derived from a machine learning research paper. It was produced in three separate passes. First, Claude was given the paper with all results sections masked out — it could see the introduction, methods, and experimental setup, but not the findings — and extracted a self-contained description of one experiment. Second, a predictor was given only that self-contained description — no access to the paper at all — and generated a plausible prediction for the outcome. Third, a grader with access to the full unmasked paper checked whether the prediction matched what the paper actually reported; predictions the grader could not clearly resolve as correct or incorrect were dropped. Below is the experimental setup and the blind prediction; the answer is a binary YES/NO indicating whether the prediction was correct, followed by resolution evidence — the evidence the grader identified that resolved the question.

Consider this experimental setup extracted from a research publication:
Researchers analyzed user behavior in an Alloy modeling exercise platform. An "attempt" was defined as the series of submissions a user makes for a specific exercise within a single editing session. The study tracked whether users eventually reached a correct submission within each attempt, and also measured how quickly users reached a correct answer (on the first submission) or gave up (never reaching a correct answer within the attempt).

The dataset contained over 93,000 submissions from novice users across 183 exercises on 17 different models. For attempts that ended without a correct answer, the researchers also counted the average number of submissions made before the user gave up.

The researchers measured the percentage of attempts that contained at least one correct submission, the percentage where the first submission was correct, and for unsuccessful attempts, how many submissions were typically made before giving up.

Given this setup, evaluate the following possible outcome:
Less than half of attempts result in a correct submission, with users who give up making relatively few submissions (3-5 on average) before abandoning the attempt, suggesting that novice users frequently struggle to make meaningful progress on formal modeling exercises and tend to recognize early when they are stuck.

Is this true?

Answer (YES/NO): NO